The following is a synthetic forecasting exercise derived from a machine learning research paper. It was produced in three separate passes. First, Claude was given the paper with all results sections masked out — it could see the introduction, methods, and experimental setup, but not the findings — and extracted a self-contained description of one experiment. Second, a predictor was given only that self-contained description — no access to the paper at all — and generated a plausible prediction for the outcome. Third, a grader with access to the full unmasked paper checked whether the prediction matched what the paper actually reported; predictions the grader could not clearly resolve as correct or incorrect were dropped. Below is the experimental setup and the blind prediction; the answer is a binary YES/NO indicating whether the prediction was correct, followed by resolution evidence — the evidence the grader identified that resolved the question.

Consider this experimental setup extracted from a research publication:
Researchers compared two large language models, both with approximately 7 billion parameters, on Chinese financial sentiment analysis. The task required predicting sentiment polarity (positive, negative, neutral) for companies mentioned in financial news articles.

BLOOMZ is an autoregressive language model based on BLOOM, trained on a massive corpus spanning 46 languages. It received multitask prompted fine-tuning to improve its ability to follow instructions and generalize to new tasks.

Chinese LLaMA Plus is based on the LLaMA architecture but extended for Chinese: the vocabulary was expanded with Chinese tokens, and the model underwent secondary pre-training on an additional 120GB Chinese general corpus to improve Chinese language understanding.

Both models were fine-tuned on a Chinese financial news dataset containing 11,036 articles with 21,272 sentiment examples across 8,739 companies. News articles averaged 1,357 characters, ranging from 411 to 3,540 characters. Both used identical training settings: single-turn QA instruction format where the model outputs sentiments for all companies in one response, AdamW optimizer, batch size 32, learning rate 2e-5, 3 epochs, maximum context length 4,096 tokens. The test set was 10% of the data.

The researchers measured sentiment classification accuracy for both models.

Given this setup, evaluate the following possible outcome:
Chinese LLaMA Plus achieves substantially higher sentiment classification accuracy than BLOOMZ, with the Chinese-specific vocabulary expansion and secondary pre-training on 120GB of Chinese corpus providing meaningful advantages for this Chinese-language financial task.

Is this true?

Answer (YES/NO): NO